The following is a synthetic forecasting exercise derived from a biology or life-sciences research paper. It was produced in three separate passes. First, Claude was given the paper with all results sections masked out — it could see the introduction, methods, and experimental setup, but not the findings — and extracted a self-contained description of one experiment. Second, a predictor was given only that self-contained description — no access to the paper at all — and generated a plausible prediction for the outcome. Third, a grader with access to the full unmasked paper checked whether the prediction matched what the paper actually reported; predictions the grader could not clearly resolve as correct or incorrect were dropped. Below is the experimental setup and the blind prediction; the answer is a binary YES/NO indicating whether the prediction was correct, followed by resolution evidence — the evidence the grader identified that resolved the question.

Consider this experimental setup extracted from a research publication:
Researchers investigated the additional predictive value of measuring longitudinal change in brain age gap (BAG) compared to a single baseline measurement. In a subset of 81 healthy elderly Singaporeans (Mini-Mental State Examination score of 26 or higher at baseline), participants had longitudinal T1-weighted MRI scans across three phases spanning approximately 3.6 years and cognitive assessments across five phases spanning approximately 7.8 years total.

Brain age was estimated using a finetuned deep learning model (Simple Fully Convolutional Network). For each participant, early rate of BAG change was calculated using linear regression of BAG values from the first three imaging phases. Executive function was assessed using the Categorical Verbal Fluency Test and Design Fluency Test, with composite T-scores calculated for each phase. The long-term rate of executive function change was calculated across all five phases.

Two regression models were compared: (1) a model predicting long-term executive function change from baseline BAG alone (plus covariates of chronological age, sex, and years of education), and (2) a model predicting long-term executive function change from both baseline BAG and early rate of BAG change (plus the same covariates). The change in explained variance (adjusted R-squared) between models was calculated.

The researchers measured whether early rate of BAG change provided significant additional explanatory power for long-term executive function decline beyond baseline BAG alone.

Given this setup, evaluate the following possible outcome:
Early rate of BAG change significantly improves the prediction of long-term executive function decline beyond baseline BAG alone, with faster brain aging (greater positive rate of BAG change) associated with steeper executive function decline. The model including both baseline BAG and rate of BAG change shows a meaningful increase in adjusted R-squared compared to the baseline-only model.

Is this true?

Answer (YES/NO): YES